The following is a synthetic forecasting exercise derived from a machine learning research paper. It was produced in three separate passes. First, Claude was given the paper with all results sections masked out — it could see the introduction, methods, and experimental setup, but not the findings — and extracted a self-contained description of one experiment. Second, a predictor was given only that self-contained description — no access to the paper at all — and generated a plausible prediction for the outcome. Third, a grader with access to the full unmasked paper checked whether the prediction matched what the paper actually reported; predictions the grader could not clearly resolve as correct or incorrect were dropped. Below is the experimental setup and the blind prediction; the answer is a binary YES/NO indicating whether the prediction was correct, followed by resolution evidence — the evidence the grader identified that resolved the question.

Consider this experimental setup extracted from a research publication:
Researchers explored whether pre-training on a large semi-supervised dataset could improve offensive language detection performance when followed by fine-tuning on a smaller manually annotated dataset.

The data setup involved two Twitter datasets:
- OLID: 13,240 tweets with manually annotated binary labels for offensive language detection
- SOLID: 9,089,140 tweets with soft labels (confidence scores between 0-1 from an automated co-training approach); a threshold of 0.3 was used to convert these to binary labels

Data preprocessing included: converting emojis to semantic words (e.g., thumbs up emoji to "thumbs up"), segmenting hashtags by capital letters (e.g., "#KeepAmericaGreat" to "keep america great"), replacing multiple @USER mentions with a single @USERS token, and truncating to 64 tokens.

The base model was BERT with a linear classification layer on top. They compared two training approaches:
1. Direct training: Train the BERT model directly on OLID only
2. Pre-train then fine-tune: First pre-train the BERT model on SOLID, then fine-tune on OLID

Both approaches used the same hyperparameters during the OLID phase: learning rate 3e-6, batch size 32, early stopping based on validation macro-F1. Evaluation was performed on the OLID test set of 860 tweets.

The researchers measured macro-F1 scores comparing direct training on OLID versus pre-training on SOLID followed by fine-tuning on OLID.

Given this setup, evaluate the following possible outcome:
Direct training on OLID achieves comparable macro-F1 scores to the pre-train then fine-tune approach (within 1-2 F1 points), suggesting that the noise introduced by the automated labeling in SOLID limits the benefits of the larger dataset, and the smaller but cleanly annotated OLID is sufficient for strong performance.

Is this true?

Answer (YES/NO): YES